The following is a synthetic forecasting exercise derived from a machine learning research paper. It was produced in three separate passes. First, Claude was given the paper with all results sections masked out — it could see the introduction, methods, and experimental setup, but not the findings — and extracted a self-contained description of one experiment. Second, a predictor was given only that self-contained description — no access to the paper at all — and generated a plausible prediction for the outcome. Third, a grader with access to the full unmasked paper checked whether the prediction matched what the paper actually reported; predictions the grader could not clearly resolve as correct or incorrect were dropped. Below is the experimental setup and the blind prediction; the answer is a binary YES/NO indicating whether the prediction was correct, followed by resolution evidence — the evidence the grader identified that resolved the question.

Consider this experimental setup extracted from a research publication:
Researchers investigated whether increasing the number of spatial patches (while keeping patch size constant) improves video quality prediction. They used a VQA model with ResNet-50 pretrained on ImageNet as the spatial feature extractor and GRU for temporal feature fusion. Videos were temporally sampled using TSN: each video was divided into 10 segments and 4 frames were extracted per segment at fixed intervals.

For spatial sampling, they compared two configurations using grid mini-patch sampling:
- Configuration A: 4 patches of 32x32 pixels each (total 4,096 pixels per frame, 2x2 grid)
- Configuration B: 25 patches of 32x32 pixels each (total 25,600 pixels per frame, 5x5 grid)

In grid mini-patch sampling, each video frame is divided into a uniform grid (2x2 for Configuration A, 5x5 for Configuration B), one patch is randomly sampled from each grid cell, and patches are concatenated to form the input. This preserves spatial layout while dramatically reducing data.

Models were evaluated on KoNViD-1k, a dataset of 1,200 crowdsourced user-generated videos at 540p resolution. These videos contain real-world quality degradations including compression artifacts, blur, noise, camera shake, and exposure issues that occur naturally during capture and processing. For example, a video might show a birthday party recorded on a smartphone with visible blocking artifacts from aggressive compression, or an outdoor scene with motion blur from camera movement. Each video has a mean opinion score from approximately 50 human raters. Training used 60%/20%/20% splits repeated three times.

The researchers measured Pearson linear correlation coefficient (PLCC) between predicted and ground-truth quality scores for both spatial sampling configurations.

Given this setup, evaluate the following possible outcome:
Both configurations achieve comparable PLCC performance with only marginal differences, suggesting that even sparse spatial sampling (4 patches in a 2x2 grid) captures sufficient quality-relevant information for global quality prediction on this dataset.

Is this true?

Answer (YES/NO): NO